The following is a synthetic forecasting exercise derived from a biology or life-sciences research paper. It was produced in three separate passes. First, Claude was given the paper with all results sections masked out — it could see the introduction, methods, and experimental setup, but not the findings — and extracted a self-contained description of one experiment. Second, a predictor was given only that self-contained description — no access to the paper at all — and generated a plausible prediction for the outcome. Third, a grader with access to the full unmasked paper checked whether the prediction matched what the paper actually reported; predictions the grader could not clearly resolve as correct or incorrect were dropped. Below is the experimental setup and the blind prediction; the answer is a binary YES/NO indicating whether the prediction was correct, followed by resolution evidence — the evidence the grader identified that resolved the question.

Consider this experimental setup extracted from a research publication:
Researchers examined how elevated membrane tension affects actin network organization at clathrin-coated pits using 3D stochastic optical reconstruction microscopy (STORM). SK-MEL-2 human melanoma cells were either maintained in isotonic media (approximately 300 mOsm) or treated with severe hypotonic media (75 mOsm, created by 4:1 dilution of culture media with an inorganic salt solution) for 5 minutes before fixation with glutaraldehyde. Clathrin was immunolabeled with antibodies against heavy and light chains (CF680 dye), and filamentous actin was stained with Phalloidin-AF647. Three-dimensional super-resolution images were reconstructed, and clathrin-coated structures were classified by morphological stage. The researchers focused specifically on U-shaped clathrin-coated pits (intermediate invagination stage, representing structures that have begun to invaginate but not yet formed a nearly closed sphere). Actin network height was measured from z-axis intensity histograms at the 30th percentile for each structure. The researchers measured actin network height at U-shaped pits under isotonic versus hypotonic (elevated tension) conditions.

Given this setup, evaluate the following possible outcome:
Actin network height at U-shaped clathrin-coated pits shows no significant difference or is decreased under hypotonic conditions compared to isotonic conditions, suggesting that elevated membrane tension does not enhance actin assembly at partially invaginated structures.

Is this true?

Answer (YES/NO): NO